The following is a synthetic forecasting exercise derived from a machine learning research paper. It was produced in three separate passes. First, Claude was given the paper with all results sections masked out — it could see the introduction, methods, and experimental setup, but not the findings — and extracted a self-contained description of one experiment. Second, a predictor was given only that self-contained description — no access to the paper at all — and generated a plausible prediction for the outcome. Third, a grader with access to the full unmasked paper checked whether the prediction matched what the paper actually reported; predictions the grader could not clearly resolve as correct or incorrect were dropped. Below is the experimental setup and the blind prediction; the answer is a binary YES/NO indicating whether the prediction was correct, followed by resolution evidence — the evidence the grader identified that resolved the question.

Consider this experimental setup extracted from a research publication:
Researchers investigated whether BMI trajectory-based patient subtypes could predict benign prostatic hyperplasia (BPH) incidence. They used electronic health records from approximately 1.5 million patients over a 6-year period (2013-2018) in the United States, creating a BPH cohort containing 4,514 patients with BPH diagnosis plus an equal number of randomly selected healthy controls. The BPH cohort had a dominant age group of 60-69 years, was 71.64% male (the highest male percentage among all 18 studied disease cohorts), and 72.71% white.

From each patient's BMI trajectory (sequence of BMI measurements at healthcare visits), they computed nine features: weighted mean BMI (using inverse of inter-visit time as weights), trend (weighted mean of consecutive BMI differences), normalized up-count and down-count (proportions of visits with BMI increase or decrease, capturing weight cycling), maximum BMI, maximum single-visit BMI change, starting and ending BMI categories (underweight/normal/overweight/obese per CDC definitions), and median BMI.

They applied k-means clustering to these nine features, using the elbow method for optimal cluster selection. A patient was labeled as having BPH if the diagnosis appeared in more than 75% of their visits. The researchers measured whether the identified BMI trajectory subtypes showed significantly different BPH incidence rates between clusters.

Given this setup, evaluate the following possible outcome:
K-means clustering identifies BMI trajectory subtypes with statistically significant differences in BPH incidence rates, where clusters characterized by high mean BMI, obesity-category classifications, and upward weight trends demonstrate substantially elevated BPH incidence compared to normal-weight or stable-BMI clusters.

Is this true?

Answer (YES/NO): NO